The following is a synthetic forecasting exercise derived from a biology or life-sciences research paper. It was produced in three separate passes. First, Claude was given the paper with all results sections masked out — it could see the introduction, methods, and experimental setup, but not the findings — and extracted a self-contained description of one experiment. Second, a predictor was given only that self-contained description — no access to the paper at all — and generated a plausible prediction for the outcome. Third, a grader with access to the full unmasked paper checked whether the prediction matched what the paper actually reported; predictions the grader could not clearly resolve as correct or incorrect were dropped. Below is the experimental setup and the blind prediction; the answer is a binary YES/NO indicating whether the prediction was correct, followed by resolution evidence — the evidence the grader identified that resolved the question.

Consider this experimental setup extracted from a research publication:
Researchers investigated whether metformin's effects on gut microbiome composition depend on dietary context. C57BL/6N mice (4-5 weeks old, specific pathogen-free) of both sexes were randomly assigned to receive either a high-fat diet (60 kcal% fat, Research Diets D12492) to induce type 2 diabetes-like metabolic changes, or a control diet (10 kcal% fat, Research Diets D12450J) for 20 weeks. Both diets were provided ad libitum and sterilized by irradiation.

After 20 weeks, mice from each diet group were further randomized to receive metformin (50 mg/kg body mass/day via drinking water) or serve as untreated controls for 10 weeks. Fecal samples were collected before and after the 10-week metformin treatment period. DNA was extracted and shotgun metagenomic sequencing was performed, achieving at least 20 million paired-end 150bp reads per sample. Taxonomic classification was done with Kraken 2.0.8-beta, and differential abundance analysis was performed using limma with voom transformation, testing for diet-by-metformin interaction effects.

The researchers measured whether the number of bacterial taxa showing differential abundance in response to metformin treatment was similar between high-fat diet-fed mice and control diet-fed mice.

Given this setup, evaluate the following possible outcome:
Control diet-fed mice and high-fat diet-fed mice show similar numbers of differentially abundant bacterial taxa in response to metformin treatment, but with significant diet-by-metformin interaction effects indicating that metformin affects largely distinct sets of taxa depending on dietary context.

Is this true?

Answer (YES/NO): NO